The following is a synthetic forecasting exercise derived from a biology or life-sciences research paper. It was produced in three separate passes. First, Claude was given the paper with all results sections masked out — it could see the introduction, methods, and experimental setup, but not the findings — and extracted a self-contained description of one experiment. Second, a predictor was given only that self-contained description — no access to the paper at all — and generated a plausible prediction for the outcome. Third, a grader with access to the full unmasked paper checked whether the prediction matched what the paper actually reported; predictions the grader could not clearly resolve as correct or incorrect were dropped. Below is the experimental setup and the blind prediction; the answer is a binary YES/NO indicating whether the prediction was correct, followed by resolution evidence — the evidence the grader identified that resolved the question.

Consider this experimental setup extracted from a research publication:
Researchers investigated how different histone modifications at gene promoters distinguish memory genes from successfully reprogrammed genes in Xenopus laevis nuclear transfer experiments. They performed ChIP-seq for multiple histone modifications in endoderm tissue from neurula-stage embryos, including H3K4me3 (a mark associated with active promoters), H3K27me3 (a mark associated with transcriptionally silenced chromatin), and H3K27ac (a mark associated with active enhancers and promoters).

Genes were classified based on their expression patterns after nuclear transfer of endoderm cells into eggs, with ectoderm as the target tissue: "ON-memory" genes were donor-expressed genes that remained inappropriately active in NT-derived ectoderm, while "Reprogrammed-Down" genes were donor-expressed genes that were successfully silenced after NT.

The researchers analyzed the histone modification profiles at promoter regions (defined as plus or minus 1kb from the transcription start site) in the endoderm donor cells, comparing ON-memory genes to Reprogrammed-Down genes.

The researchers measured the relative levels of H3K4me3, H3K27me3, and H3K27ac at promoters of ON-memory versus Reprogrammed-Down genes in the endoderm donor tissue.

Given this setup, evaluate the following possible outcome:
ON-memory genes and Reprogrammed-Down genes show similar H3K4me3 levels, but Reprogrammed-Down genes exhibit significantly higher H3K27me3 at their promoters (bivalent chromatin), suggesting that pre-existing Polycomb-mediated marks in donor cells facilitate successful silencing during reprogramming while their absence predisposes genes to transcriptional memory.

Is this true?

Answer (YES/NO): NO